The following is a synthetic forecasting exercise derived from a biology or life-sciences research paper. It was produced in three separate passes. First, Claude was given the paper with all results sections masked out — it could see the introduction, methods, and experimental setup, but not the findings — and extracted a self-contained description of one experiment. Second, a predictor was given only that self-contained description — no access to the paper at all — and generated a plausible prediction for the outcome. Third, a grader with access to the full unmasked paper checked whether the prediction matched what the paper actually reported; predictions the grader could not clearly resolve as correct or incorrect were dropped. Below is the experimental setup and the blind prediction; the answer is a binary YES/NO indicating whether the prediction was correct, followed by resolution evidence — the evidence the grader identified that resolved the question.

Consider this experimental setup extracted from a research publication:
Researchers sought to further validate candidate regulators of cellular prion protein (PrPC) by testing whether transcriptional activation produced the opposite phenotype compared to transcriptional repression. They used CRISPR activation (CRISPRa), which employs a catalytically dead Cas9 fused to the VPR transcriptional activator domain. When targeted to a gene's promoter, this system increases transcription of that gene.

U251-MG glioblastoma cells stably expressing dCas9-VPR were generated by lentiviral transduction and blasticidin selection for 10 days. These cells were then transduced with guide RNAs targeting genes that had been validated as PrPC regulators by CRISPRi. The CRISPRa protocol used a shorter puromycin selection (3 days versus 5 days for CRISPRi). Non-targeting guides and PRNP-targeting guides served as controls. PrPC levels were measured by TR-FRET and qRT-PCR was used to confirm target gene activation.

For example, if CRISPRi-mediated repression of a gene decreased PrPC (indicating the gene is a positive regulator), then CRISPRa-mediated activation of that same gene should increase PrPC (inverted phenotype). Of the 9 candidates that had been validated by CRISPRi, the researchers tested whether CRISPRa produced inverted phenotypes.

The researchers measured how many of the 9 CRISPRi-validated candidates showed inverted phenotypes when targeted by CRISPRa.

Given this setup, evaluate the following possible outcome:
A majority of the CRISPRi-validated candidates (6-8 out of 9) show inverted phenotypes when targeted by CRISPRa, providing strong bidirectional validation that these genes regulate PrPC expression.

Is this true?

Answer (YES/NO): YES